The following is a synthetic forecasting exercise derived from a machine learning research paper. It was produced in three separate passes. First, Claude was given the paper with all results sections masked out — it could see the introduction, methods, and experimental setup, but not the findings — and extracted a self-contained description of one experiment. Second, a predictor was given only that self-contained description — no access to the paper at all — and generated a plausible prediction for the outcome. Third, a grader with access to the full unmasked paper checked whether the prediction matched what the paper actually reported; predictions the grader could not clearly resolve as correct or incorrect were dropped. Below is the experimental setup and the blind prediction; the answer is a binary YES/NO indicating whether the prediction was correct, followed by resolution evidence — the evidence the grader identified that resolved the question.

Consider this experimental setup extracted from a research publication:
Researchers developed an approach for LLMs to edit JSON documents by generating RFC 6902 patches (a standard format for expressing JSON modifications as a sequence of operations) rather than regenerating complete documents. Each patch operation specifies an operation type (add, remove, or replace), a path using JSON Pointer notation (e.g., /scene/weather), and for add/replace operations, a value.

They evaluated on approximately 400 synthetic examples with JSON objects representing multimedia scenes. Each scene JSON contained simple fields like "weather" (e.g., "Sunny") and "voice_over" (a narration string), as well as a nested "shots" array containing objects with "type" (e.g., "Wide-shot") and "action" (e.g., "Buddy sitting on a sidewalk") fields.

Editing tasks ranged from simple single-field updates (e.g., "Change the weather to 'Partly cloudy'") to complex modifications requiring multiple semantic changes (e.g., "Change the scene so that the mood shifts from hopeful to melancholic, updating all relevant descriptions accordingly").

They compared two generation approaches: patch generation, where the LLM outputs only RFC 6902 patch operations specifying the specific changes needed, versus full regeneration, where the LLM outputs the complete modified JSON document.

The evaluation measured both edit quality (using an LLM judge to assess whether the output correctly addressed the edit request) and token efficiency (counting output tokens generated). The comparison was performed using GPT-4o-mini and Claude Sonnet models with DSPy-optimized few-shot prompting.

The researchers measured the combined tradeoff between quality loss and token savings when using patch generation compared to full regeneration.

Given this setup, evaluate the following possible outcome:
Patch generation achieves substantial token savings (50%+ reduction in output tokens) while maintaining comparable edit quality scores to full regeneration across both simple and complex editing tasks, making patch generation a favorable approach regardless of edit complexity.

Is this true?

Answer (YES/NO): NO